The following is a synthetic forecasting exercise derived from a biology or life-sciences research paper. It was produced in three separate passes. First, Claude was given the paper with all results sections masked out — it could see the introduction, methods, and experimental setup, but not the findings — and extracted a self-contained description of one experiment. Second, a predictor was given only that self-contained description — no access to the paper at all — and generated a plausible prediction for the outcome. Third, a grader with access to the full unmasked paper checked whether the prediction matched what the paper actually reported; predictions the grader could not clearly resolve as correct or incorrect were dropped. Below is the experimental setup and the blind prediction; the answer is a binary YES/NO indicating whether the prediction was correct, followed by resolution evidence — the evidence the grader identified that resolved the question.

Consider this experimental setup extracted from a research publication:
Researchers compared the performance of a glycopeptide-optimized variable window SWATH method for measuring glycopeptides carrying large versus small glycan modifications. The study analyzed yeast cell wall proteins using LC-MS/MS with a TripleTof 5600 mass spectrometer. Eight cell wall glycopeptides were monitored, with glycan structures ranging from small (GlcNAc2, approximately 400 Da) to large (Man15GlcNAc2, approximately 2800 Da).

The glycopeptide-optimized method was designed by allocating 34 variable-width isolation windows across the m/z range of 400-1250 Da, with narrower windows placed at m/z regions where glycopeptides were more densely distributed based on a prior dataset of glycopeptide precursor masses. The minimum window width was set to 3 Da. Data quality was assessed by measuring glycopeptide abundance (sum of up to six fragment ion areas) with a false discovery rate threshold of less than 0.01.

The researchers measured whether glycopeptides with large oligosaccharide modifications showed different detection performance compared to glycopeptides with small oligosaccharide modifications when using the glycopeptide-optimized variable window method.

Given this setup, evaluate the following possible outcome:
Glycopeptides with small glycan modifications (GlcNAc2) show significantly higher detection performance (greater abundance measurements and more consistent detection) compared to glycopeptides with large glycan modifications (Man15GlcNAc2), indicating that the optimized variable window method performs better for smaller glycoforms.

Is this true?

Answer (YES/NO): NO